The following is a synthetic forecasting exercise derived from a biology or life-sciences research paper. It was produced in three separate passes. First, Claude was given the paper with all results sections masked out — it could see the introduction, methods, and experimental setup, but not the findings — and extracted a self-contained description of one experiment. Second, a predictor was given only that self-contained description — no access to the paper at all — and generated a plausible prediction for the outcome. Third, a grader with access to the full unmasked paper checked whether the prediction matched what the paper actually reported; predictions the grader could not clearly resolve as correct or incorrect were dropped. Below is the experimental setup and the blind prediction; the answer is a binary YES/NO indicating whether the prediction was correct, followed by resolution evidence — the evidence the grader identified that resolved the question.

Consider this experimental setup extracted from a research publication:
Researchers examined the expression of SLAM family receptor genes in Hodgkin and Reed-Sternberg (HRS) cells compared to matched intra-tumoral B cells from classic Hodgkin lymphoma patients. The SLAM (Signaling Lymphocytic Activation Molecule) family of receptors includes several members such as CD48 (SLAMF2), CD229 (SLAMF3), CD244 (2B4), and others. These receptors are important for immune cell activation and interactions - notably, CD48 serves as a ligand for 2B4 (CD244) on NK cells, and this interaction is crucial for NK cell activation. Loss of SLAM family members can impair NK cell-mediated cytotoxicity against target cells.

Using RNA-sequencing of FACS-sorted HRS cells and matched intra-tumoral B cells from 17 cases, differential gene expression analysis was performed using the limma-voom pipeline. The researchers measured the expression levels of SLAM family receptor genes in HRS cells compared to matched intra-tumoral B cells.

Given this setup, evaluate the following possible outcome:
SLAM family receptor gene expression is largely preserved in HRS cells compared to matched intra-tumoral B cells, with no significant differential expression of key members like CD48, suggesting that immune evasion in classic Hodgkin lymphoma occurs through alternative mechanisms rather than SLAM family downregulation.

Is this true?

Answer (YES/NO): NO